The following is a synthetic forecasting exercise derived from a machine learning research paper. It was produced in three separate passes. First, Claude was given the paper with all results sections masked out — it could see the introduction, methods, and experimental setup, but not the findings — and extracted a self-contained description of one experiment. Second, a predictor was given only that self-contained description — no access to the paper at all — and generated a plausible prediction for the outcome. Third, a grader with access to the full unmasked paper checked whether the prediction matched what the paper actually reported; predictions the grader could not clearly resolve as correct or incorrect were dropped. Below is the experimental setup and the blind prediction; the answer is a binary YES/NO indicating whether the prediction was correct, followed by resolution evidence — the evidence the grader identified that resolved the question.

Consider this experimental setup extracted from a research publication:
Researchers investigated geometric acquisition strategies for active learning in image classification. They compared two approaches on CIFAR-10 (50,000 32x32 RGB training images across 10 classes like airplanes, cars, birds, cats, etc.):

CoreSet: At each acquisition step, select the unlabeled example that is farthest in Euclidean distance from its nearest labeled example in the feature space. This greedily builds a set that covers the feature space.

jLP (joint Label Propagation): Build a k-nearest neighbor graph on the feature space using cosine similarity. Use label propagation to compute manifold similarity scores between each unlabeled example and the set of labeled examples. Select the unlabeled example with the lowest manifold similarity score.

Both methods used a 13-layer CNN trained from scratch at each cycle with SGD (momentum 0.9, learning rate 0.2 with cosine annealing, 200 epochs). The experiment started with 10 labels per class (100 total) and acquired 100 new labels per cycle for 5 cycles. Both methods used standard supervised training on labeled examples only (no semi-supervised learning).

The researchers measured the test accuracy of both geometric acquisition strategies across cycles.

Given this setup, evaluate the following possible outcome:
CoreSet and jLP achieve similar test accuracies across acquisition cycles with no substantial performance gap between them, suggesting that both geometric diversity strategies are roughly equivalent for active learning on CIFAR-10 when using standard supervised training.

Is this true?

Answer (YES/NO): YES